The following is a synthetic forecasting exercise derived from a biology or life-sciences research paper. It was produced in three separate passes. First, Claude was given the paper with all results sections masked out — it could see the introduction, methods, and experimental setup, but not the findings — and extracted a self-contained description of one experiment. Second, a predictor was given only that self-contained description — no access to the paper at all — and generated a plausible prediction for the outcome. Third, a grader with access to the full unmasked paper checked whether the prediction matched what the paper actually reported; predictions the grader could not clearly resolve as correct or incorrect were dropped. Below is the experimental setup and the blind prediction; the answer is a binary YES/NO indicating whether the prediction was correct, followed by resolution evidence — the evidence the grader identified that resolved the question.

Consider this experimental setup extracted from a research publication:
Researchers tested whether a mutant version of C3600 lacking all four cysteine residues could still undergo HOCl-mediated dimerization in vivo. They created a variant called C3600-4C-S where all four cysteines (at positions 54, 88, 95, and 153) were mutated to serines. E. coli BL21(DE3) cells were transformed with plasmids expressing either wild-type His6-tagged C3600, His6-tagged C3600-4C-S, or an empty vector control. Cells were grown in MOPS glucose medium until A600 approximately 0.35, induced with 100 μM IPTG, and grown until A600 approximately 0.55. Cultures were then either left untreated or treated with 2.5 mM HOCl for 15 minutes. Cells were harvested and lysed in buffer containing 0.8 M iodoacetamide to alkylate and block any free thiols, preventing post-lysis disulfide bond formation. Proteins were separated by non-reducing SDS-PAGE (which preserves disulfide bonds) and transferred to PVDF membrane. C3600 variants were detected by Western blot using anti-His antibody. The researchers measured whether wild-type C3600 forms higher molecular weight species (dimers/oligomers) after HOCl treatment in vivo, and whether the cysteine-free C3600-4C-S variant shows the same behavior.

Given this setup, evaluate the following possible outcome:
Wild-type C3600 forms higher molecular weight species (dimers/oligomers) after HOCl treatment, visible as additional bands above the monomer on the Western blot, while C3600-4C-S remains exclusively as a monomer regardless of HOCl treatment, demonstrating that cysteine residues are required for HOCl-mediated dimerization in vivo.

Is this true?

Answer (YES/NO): YES